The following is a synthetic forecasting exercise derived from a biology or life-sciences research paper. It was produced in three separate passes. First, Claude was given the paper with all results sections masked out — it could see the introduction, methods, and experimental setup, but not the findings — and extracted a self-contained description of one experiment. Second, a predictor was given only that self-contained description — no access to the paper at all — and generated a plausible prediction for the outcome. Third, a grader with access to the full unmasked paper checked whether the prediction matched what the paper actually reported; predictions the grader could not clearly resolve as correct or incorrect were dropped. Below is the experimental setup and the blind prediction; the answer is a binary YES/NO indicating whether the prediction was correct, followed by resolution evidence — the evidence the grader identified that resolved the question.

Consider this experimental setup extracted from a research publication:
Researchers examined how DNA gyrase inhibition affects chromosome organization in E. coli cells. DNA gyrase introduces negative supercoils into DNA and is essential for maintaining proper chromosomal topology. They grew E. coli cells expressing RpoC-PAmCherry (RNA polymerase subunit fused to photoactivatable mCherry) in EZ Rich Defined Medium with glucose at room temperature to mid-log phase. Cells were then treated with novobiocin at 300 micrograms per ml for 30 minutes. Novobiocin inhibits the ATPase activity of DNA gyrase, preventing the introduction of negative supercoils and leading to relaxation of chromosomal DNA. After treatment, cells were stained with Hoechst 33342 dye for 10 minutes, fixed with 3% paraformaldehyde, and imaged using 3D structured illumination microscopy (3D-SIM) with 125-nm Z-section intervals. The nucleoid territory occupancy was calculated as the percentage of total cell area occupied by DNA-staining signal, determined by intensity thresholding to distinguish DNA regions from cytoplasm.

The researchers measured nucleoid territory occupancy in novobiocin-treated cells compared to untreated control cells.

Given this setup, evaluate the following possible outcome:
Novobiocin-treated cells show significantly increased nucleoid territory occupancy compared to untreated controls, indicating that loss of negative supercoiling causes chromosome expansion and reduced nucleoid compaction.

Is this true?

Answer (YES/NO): YES